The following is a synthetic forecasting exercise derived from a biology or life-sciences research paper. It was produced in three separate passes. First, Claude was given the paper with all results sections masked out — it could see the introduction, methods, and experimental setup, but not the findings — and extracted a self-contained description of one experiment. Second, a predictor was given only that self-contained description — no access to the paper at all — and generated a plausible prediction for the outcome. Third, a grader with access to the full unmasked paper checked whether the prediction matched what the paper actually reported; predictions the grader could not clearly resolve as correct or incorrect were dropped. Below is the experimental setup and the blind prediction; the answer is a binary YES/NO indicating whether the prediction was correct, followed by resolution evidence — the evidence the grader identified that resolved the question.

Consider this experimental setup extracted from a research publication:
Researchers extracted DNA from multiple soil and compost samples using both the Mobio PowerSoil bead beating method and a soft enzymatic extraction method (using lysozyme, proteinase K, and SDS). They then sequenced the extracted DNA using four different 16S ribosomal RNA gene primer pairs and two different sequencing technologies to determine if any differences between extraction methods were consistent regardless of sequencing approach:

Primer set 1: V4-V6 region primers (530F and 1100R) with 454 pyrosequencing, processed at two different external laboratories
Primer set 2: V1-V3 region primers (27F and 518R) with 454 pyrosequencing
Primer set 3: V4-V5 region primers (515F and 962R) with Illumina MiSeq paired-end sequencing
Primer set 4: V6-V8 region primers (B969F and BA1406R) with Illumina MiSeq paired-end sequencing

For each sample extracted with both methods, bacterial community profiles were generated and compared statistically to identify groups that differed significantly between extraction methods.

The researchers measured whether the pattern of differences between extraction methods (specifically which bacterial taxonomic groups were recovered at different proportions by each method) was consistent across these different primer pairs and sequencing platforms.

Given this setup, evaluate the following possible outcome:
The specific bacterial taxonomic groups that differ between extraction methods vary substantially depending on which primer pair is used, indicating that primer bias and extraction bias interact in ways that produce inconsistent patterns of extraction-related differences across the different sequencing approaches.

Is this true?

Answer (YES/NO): NO